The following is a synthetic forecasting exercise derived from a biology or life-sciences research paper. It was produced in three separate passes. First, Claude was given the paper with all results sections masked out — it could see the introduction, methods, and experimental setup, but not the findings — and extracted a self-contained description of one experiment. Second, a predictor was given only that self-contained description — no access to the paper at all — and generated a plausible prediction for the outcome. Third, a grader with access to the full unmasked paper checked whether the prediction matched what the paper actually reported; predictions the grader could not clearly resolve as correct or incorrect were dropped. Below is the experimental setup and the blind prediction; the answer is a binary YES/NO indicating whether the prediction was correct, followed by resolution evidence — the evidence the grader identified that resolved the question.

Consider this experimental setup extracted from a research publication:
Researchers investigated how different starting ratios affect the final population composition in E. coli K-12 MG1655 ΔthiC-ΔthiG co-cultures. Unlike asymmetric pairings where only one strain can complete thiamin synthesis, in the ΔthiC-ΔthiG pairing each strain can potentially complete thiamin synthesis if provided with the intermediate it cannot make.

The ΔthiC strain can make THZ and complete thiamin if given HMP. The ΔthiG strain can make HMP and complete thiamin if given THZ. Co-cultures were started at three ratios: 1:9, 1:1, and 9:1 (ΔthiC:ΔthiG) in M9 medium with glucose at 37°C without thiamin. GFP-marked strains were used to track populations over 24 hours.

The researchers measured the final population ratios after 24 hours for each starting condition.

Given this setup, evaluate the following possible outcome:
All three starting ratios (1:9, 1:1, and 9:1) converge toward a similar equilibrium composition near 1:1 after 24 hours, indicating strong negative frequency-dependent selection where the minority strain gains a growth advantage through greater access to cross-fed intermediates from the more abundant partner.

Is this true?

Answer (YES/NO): NO